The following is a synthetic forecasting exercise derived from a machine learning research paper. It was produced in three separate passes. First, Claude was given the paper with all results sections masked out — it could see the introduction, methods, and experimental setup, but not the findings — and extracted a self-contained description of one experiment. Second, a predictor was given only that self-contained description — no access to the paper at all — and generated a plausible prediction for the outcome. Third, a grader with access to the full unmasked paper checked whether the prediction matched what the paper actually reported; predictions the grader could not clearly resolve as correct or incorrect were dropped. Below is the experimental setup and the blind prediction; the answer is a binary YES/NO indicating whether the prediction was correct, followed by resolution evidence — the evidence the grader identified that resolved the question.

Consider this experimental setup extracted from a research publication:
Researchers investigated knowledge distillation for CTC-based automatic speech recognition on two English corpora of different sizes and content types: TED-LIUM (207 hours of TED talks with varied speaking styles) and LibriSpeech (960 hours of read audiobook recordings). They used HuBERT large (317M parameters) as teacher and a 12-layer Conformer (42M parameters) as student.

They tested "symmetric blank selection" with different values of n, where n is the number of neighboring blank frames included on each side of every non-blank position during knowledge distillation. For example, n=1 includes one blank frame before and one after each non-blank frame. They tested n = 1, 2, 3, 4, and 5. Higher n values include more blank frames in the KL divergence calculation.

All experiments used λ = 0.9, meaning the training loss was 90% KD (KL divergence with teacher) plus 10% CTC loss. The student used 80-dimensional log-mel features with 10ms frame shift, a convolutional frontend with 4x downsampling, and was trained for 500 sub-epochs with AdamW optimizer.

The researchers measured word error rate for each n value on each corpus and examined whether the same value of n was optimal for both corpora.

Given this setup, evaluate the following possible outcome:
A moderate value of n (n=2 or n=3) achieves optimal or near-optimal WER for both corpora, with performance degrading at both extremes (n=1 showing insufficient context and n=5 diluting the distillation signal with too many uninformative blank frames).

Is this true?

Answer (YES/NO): NO